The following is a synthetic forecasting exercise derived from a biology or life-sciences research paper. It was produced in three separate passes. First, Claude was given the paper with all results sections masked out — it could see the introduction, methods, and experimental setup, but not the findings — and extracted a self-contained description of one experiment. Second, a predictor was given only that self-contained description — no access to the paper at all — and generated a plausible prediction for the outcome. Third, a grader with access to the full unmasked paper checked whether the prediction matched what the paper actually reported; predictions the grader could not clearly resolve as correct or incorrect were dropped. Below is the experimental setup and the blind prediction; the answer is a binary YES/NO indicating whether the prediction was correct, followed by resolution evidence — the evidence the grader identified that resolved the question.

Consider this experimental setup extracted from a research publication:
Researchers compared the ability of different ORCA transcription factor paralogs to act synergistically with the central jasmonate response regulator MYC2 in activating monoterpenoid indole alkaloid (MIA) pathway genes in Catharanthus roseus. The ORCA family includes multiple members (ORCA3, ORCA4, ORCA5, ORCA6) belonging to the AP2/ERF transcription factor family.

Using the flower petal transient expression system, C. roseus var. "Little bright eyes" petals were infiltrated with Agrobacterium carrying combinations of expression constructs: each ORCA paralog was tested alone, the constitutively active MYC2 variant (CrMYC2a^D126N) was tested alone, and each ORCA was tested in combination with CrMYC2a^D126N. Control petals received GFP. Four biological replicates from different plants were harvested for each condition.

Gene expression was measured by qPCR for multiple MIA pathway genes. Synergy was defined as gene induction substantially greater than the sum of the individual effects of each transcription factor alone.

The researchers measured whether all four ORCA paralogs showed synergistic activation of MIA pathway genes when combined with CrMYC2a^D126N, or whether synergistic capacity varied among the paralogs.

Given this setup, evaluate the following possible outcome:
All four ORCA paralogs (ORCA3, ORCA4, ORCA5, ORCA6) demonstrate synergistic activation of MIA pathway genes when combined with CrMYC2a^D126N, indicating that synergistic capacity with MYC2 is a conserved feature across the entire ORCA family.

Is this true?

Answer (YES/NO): NO